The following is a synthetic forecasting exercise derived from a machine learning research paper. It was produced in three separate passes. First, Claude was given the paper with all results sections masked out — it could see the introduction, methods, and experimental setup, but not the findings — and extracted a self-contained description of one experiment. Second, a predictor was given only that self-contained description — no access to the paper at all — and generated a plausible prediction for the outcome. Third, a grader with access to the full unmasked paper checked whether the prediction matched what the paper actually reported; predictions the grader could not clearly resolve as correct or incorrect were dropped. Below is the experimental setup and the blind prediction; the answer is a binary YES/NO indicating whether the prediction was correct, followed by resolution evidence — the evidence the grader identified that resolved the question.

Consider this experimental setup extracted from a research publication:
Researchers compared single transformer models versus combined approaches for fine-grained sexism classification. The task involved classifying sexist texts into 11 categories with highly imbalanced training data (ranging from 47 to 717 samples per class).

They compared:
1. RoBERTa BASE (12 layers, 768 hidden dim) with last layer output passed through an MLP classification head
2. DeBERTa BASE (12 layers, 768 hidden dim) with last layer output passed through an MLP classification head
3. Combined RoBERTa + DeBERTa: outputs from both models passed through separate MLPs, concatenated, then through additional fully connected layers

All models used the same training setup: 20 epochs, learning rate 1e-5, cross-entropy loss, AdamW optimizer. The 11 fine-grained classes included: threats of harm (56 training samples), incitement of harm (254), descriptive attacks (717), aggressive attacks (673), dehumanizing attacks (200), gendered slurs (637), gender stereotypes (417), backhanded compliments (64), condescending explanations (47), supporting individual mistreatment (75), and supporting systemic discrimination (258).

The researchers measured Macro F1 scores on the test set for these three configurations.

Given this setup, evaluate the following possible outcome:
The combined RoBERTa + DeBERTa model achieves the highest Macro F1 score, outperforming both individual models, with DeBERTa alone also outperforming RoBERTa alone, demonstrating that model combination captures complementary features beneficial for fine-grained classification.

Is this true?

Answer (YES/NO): NO